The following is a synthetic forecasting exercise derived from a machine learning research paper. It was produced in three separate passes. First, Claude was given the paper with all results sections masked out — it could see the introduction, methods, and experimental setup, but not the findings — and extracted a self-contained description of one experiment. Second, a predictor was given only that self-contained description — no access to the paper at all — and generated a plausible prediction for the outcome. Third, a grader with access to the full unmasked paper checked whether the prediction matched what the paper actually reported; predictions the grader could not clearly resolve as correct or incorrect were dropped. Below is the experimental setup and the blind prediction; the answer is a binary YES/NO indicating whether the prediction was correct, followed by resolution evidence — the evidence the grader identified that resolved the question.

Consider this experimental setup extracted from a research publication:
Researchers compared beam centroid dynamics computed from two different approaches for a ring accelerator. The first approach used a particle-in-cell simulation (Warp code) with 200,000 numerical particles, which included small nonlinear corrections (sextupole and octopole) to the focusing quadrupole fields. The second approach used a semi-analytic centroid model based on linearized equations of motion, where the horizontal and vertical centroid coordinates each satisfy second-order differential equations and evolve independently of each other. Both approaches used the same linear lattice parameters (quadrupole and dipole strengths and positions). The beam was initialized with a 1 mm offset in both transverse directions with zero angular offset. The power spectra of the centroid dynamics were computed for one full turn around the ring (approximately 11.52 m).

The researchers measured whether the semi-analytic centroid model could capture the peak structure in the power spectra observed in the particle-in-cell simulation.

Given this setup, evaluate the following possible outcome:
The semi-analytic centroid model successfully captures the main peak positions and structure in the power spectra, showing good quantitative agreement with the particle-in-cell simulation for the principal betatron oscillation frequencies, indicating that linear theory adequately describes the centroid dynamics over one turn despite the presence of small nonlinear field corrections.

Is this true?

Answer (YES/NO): YES